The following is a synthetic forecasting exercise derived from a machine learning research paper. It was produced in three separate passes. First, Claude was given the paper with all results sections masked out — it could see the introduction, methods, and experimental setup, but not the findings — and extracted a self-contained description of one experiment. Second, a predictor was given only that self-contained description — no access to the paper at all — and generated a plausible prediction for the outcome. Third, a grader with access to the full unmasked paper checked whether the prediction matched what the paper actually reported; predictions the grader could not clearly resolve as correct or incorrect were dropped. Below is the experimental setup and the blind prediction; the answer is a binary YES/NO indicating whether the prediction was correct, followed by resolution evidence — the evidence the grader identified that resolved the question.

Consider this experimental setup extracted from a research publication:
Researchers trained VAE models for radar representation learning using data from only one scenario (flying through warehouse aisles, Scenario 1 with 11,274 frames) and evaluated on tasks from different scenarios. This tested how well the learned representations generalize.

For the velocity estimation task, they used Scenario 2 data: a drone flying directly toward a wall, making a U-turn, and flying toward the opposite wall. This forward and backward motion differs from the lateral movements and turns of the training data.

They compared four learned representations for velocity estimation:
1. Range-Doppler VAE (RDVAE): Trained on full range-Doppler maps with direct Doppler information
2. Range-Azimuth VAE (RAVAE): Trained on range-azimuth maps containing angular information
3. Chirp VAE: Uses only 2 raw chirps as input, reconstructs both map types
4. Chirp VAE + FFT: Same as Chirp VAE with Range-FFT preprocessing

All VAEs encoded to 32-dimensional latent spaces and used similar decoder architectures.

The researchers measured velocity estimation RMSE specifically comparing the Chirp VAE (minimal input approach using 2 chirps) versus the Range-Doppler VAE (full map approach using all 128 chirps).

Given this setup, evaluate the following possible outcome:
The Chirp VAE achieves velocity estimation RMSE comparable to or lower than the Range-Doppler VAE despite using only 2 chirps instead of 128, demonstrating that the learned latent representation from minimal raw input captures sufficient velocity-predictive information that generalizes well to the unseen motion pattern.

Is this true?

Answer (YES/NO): NO